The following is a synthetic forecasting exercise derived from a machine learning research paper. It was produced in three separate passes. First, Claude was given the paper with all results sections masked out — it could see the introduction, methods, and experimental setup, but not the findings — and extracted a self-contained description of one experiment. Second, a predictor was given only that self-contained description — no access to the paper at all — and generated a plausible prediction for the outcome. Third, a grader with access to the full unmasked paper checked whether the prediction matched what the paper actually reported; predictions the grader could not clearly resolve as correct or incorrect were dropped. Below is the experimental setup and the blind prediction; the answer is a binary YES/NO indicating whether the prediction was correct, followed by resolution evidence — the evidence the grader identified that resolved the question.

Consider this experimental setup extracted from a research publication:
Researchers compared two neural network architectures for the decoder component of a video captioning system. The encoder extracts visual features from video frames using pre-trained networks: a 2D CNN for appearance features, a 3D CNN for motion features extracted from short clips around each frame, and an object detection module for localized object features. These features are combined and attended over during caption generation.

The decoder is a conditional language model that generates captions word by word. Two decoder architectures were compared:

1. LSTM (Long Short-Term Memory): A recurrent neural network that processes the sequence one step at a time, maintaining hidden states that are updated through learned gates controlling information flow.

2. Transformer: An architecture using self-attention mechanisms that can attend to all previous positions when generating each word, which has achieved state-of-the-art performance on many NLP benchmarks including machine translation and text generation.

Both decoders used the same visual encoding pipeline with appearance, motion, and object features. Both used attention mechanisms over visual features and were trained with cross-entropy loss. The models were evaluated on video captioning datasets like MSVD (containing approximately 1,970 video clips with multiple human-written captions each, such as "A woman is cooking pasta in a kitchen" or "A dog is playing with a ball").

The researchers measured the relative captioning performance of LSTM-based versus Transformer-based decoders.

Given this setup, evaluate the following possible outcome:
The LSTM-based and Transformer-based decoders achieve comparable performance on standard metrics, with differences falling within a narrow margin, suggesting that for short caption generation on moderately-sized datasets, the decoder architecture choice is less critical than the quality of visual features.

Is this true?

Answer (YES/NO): YES